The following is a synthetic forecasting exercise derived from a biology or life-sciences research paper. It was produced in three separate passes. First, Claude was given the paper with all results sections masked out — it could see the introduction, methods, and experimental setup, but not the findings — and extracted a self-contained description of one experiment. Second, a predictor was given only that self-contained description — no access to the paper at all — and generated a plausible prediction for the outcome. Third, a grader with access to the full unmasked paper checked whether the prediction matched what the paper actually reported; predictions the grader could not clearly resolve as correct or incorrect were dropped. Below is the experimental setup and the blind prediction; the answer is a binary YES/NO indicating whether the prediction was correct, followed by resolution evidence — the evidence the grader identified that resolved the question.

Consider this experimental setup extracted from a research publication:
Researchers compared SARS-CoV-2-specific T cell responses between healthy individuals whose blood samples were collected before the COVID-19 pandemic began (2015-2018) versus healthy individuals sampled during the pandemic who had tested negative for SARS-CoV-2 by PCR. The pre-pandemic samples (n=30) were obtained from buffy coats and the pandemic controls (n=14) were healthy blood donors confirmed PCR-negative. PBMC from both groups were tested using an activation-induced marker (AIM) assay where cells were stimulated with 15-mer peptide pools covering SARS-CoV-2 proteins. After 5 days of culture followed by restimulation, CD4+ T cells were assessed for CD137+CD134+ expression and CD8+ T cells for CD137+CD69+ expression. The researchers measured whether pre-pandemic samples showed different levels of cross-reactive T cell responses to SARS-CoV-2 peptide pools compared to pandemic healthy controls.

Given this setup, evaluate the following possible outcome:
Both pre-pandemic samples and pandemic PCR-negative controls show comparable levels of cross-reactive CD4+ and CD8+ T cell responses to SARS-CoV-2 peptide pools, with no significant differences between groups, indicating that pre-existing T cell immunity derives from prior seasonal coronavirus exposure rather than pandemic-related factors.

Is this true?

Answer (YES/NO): YES